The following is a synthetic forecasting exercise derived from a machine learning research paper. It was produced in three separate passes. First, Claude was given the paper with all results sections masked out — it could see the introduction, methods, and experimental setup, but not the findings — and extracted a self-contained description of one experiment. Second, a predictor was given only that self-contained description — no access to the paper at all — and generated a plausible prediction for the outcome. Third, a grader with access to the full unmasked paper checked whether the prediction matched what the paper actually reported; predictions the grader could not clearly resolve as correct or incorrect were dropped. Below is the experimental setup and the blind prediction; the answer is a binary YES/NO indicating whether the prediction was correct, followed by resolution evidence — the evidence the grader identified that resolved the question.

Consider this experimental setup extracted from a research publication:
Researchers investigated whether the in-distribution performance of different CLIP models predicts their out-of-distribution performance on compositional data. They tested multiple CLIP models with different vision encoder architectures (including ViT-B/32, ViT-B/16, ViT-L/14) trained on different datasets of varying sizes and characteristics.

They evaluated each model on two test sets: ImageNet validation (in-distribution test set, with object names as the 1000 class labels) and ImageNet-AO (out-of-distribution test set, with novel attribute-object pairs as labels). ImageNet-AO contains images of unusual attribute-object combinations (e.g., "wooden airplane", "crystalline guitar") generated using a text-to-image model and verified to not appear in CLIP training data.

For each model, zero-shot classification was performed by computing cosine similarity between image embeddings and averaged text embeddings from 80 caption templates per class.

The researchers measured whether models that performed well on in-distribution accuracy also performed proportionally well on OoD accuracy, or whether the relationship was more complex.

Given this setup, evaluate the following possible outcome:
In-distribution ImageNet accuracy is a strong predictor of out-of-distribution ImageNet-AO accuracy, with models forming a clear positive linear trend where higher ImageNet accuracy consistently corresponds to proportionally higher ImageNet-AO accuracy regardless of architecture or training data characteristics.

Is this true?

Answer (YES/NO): NO